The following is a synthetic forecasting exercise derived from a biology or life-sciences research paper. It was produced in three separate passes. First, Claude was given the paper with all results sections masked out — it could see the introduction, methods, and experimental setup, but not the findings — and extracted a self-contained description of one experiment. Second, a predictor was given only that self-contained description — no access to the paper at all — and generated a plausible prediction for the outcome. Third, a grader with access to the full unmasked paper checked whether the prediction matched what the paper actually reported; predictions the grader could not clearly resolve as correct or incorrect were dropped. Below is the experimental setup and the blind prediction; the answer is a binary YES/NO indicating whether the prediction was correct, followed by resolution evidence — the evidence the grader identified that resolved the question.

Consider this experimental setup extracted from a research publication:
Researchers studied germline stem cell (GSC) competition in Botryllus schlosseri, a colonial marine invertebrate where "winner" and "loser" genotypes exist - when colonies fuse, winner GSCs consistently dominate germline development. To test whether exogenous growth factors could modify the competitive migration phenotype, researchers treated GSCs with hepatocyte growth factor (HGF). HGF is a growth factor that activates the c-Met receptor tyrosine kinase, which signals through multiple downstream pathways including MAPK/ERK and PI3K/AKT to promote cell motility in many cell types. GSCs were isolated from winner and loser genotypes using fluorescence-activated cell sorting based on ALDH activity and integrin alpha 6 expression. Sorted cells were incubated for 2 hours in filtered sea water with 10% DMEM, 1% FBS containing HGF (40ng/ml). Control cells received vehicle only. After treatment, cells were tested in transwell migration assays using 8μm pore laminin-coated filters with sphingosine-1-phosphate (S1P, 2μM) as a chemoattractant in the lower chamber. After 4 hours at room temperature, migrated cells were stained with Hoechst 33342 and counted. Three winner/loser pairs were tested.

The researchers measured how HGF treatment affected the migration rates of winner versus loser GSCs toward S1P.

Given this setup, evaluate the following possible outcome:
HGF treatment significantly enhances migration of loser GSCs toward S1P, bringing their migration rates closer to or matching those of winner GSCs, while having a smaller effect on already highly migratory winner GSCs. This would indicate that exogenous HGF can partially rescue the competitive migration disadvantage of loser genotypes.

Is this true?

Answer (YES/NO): YES